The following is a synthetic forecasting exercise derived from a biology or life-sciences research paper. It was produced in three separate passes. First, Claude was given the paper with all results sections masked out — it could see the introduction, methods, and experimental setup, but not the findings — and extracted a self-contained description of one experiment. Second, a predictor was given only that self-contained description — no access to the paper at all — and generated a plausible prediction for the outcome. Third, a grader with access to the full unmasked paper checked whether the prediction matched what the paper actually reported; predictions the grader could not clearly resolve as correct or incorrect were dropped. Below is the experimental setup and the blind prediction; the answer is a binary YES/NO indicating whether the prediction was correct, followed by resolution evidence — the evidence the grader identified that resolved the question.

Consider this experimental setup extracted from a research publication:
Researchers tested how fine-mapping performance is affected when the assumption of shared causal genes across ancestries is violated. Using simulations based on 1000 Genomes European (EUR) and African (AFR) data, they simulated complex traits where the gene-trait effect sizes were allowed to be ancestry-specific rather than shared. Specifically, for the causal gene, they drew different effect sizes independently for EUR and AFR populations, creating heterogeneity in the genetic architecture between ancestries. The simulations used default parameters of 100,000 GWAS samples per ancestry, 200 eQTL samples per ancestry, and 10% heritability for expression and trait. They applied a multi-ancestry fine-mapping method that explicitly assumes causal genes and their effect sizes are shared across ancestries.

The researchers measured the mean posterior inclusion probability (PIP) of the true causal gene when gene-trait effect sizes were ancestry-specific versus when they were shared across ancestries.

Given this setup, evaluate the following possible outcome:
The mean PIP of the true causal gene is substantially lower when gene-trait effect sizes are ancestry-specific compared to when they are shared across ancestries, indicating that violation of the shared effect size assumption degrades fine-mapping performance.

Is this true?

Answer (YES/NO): NO